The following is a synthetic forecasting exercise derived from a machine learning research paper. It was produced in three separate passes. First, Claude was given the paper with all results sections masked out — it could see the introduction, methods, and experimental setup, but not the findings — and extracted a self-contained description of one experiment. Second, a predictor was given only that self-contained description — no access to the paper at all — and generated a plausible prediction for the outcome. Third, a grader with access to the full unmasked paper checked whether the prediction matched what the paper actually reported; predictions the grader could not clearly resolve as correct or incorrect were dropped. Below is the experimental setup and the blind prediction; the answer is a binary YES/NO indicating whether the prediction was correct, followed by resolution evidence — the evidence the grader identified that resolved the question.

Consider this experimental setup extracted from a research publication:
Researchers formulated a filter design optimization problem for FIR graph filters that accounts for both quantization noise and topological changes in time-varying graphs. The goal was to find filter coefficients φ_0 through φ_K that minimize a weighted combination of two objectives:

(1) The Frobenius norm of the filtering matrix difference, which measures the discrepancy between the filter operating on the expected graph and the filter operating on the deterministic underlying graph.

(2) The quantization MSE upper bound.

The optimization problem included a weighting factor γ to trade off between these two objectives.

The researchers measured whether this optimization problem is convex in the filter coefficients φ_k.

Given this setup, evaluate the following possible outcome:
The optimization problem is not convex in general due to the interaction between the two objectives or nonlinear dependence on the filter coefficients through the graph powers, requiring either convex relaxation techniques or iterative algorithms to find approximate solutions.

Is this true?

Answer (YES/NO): NO